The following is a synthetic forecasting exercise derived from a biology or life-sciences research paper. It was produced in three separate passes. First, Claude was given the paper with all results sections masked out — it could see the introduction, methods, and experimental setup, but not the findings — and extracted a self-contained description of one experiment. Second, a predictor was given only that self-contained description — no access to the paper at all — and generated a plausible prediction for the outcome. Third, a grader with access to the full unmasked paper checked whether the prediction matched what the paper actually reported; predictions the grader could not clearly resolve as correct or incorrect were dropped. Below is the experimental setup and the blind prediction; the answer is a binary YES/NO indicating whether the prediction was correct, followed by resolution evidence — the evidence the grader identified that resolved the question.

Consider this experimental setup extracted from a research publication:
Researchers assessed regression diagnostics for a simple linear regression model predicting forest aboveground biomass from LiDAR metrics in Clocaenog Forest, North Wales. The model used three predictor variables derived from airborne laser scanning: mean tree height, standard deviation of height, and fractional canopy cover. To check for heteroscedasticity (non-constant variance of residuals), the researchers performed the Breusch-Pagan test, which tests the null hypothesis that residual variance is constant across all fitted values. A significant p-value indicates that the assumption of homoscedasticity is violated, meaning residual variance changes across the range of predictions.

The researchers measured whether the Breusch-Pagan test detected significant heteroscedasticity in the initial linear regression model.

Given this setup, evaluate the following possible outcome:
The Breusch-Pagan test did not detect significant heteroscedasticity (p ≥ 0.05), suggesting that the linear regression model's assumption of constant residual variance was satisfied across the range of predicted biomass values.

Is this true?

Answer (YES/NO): NO